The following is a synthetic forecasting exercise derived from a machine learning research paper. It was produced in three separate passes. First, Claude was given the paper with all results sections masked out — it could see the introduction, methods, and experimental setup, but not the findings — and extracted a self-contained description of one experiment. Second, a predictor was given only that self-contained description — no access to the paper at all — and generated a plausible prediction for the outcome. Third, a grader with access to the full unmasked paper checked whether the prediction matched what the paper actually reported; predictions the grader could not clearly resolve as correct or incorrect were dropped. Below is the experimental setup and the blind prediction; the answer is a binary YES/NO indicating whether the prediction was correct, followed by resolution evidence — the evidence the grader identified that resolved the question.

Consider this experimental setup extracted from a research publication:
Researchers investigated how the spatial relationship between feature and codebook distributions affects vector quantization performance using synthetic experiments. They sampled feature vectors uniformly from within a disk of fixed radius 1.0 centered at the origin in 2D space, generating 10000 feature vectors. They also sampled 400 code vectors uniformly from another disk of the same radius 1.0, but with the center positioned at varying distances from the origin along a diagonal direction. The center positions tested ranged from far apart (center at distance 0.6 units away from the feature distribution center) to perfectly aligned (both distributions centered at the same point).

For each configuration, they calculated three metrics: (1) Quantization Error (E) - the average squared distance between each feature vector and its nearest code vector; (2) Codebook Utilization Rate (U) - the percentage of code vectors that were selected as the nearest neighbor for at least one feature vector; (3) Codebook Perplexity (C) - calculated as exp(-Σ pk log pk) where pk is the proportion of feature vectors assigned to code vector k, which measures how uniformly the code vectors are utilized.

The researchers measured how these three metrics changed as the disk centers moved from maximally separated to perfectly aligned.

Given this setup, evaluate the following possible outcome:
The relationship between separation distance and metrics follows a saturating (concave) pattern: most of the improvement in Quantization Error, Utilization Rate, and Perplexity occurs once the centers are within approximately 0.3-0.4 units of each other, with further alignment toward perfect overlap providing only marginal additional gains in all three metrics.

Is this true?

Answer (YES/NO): NO